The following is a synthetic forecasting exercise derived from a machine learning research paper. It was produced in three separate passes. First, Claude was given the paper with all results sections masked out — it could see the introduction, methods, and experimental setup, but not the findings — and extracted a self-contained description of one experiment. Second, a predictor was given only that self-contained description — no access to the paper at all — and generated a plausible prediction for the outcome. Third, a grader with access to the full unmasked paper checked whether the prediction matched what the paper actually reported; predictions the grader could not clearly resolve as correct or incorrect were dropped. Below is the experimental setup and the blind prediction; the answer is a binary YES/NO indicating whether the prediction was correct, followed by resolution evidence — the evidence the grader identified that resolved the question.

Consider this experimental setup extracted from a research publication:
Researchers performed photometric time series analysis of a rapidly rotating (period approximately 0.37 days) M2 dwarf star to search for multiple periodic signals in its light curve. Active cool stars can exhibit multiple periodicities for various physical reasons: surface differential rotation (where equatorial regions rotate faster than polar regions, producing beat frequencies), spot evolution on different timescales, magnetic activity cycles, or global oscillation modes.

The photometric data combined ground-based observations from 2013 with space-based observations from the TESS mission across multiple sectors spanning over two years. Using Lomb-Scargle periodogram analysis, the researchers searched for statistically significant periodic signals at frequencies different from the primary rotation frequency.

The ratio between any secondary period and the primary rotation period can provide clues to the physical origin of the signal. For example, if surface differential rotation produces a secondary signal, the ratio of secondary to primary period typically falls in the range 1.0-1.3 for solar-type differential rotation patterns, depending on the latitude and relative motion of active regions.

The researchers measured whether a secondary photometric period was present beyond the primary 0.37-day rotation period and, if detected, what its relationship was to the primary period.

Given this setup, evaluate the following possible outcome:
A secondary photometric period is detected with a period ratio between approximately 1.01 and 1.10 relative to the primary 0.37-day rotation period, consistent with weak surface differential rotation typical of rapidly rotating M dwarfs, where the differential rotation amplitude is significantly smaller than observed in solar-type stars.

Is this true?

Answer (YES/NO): NO